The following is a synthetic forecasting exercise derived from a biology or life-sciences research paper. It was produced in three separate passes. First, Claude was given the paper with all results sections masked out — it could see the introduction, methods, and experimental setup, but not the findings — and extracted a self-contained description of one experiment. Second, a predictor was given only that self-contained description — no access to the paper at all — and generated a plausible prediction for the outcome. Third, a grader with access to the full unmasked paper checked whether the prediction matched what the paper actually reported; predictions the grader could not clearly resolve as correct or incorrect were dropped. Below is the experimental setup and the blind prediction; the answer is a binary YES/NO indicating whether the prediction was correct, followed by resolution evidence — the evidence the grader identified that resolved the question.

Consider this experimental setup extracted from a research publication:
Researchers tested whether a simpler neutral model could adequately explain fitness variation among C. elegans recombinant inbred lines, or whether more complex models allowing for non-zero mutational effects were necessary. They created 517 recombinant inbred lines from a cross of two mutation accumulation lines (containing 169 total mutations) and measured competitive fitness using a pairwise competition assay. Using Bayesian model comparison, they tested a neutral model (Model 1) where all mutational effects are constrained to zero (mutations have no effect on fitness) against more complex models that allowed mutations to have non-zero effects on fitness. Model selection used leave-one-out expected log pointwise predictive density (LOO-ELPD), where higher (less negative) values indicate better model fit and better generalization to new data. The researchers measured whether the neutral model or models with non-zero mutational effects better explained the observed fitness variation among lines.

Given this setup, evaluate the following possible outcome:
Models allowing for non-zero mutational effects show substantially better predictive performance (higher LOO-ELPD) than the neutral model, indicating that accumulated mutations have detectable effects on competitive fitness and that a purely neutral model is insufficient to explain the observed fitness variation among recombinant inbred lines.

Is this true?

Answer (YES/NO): YES